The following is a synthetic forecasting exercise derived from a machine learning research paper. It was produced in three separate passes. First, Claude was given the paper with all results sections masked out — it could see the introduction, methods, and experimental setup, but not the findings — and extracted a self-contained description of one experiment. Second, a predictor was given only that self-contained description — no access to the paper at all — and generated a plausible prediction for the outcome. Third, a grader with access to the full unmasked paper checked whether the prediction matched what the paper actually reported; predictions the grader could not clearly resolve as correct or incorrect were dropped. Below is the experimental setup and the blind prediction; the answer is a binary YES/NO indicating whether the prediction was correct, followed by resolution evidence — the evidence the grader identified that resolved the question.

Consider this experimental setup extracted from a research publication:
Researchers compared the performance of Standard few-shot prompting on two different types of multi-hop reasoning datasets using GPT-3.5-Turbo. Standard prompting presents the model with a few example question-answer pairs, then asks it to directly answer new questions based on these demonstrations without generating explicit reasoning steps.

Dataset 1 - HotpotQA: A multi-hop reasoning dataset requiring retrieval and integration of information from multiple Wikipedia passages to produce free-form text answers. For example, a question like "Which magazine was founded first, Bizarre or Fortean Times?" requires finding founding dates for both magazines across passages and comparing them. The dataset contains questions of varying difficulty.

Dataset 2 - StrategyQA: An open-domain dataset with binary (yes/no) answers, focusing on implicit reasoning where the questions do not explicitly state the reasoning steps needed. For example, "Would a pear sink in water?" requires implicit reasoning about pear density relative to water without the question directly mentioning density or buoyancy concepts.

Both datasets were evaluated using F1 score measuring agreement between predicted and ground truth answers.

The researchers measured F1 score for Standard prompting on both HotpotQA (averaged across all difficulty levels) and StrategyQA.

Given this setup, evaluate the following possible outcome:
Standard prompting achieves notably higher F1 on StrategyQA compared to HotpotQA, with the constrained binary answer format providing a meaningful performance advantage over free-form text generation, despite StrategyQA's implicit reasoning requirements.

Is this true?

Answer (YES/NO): YES